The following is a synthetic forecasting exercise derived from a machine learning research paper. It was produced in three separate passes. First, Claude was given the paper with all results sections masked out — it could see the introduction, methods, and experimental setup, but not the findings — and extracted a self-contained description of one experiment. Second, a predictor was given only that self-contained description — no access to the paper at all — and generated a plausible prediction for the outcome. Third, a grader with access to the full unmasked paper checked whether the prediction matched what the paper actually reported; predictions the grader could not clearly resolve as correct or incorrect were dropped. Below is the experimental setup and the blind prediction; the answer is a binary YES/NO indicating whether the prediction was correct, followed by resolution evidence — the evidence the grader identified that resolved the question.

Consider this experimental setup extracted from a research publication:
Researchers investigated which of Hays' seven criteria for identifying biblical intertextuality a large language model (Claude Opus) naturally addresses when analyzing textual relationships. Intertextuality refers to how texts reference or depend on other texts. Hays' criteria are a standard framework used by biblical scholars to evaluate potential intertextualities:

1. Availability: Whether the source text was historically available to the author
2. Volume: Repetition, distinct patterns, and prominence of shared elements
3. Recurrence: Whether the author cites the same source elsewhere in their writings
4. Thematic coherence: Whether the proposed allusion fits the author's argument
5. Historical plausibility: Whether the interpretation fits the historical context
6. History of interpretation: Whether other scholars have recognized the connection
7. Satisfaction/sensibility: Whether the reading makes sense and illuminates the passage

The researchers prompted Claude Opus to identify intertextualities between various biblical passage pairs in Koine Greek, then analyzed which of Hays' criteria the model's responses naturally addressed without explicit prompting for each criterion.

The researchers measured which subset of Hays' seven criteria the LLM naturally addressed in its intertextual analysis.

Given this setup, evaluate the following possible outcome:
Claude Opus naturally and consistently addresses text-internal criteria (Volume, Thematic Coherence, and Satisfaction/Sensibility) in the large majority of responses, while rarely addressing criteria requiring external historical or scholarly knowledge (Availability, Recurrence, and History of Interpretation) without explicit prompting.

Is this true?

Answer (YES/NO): YES